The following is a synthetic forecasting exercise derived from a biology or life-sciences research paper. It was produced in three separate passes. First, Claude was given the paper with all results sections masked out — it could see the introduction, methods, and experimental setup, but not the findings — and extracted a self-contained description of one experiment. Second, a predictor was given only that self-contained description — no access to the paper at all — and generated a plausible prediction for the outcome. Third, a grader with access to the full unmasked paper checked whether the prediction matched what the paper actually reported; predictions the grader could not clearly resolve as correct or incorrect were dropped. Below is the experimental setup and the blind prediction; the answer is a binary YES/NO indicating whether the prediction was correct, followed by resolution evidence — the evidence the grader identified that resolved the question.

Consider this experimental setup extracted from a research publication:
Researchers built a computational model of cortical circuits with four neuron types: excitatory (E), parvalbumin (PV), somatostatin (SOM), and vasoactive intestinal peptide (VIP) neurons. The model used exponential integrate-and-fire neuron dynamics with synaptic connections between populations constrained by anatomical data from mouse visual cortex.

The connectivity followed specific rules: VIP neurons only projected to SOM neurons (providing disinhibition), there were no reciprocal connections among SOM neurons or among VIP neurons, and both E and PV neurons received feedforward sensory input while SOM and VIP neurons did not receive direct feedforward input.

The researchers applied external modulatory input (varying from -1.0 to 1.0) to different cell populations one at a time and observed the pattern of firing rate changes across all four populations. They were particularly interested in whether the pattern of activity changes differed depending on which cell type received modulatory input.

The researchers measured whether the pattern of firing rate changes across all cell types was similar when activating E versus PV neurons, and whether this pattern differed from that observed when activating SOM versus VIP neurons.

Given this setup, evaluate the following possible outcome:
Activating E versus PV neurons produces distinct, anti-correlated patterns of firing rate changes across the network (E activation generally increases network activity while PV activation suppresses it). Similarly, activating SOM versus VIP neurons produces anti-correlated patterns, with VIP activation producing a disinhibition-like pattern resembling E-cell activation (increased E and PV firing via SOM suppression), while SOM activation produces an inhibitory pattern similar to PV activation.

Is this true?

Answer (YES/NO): NO